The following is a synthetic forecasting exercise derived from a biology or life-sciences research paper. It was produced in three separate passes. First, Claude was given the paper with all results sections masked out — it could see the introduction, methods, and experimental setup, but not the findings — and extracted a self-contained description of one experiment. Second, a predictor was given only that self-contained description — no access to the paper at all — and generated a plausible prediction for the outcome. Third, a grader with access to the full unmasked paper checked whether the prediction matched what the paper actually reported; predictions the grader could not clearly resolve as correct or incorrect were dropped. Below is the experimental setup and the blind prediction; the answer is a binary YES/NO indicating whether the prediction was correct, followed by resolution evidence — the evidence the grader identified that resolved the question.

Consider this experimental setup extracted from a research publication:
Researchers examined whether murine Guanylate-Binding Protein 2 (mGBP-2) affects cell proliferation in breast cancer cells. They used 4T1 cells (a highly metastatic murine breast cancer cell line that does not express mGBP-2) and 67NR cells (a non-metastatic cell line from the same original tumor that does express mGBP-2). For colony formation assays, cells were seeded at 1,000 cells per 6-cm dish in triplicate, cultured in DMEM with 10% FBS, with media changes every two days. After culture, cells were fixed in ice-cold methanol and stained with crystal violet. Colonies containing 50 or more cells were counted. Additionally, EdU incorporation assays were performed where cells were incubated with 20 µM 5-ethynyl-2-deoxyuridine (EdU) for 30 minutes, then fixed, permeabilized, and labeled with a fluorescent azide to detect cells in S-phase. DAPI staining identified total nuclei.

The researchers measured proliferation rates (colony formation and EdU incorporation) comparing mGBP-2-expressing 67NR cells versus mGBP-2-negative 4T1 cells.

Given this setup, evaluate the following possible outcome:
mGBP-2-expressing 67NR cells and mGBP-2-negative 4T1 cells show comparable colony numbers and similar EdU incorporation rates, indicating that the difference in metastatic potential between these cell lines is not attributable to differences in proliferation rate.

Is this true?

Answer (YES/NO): NO